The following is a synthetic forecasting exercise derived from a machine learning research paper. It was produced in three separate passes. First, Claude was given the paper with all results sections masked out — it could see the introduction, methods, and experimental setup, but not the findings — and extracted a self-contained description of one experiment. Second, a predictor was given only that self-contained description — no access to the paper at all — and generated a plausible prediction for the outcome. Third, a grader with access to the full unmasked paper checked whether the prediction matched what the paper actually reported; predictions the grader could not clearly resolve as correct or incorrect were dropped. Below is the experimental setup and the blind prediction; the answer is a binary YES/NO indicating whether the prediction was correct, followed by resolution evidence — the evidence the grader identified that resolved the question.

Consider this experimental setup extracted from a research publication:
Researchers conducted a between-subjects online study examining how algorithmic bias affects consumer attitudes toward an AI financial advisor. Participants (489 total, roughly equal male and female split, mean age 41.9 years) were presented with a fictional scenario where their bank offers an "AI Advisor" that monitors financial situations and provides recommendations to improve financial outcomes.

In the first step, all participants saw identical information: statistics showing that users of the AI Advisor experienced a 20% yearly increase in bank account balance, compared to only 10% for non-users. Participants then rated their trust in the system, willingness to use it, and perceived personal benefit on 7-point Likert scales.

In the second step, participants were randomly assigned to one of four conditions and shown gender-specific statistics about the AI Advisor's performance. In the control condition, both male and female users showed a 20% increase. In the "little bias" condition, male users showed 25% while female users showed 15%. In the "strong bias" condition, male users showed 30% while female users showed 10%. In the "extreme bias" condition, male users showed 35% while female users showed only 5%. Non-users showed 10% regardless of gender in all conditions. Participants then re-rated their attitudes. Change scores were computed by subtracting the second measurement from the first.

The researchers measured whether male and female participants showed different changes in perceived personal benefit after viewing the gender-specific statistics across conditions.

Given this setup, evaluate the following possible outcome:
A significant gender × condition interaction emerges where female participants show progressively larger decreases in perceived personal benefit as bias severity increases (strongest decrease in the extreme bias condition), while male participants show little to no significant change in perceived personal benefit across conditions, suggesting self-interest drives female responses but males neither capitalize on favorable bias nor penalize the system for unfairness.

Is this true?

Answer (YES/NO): YES